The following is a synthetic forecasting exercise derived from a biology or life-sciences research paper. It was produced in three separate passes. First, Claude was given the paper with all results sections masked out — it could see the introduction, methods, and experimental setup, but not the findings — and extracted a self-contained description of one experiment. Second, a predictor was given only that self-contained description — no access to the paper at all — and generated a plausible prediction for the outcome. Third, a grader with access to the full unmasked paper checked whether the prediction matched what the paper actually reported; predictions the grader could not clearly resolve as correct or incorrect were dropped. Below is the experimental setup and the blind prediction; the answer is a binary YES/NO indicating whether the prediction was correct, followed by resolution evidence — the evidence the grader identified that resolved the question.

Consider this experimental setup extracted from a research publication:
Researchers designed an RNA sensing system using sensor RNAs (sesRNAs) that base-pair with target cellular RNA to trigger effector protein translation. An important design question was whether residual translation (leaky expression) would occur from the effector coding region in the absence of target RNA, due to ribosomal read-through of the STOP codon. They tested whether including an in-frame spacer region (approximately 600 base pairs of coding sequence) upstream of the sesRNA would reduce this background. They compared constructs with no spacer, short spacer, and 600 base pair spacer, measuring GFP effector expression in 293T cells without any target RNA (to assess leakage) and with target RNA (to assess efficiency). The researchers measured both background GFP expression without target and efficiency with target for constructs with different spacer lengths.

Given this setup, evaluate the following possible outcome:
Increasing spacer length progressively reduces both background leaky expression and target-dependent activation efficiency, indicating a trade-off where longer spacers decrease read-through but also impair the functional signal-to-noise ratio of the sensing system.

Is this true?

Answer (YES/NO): NO